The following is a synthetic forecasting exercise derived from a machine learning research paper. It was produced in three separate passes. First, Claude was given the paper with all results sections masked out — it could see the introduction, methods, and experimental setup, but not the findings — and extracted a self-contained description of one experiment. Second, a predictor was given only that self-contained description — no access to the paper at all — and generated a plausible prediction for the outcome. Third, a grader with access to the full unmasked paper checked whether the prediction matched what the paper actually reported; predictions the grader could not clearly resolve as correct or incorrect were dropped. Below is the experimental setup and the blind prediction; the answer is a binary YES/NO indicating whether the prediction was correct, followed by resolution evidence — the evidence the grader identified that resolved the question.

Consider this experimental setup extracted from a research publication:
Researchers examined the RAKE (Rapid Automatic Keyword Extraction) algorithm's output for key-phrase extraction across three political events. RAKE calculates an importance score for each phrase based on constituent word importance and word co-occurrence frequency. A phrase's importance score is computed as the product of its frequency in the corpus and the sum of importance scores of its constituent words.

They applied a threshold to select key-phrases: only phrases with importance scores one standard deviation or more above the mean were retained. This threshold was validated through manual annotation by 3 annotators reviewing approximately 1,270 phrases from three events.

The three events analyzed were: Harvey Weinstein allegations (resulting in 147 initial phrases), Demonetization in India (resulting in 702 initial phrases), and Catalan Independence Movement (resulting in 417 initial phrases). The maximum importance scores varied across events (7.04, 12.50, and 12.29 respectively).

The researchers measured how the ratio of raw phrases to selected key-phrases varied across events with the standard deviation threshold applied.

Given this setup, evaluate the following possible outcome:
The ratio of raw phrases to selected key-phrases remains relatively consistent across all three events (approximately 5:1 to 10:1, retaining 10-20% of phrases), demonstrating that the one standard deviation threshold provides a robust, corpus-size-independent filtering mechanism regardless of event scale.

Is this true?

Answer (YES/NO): NO